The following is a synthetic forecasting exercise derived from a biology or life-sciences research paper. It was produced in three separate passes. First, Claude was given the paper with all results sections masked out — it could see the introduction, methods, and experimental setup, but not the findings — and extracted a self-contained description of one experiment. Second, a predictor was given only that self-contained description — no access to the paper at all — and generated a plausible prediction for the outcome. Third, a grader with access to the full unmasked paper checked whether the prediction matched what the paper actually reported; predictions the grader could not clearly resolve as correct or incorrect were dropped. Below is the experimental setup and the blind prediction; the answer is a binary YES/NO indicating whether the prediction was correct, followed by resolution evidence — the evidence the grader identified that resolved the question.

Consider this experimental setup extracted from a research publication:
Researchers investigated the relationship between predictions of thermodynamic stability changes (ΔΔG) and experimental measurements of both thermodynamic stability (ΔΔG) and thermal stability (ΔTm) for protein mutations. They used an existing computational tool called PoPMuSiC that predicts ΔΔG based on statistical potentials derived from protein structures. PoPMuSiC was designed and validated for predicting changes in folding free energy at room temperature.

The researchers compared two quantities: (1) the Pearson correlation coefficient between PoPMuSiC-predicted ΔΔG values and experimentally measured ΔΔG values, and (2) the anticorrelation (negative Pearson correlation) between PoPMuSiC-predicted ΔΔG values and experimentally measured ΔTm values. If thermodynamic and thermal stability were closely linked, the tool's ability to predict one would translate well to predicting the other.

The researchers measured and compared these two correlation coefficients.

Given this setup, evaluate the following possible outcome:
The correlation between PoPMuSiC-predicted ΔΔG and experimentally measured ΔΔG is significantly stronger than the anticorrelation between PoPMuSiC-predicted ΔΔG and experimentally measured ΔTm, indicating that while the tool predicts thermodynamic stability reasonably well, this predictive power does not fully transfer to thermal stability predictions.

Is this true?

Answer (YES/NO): YES